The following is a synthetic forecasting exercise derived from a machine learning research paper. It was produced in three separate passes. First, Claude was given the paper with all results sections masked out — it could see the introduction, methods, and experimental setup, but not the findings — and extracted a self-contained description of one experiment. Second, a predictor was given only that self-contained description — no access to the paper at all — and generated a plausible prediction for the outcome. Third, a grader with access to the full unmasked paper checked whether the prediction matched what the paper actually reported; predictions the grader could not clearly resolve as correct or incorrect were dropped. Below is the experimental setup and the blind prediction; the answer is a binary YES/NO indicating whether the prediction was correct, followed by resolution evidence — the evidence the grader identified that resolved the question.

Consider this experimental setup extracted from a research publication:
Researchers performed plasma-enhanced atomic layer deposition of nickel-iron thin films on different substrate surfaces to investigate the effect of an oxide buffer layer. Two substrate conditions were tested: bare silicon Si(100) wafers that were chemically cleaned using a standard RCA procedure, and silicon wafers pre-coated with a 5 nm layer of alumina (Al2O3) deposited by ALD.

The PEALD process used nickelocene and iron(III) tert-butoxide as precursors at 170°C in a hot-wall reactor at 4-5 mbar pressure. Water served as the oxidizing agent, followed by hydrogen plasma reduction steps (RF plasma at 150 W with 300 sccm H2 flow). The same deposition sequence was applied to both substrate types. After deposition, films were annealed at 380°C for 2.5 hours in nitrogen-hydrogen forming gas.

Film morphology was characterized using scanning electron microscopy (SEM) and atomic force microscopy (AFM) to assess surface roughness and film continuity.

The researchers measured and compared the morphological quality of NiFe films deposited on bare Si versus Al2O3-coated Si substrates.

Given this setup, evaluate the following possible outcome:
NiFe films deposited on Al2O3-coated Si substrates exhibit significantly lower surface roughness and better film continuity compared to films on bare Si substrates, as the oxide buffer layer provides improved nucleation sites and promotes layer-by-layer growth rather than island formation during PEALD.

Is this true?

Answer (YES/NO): NO